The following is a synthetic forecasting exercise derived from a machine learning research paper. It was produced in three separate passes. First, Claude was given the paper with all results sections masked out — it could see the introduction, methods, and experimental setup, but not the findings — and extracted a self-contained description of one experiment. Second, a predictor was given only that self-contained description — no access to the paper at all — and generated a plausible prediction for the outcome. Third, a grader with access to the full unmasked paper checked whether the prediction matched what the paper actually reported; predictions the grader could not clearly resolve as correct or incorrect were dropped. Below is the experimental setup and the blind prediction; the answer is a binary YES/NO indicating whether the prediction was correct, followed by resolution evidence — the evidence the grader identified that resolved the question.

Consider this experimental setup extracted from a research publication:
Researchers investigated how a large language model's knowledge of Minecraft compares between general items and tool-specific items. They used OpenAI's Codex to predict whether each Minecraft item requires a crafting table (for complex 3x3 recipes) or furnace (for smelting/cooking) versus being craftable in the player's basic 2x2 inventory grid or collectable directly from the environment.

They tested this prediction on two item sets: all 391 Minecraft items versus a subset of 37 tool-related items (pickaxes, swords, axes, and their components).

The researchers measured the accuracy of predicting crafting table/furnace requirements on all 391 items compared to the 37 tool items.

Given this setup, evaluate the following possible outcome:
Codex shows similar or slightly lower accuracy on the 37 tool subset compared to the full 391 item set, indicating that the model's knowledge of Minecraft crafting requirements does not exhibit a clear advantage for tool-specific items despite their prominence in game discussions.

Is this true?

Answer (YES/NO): NO